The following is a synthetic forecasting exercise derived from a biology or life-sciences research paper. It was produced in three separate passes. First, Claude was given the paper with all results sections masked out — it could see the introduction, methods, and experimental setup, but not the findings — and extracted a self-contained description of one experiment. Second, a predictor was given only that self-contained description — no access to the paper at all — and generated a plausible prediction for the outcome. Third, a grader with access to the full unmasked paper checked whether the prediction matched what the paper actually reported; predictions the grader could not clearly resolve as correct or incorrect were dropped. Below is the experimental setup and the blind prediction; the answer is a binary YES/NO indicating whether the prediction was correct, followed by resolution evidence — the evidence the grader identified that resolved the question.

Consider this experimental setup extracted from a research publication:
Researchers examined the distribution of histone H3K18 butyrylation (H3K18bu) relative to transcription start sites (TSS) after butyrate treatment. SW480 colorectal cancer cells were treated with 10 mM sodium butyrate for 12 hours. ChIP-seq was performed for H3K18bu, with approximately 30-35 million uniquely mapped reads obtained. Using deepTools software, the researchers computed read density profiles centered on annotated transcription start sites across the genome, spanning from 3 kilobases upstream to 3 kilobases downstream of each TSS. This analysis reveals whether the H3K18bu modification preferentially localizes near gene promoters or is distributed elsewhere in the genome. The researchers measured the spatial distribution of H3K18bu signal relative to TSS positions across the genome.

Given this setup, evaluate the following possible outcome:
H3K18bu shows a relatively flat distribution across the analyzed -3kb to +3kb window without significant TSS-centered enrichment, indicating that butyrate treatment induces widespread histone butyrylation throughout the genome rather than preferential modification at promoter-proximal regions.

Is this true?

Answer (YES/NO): NO